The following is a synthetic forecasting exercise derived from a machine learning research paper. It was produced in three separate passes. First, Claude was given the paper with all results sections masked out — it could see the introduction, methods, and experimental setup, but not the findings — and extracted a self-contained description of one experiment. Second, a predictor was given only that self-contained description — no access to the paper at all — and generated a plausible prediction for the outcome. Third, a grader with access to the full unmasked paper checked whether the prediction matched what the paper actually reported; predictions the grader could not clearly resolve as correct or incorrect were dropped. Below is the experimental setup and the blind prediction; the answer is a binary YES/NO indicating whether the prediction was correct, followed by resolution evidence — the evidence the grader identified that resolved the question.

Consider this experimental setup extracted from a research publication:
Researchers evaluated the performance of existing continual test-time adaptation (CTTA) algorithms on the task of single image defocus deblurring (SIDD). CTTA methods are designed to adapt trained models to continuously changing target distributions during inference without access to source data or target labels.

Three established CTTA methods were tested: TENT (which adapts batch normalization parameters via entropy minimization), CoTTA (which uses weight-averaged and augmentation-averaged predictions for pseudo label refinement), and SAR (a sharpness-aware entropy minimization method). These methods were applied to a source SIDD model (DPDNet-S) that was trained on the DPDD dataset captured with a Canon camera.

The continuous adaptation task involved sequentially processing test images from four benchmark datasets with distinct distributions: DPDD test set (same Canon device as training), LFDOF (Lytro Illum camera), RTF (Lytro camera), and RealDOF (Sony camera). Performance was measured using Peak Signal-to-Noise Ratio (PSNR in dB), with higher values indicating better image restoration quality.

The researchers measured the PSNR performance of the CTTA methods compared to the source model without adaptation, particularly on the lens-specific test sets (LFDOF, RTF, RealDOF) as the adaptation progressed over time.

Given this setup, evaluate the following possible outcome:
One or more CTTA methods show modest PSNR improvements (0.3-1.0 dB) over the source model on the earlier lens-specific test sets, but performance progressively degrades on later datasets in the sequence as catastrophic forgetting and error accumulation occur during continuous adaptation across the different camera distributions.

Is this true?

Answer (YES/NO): NO